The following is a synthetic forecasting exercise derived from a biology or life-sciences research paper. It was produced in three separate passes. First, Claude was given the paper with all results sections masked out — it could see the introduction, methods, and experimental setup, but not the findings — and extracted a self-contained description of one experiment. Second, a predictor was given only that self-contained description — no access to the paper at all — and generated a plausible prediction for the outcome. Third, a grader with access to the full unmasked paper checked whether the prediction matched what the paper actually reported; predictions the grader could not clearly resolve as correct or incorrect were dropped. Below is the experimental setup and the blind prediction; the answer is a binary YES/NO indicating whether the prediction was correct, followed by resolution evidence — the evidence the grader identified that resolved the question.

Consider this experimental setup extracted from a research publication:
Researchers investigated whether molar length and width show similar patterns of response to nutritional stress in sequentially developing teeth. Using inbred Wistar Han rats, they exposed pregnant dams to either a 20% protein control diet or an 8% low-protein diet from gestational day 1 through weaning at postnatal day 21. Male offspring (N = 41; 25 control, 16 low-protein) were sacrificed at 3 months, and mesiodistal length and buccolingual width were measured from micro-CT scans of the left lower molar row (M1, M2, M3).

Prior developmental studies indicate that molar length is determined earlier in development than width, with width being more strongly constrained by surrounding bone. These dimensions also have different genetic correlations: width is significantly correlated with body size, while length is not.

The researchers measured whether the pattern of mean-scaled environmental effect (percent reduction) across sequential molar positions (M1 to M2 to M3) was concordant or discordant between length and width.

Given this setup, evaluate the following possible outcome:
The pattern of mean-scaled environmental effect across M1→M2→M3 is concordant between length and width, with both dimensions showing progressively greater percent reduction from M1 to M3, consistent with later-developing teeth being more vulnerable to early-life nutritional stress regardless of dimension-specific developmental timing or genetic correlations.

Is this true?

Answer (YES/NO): NO